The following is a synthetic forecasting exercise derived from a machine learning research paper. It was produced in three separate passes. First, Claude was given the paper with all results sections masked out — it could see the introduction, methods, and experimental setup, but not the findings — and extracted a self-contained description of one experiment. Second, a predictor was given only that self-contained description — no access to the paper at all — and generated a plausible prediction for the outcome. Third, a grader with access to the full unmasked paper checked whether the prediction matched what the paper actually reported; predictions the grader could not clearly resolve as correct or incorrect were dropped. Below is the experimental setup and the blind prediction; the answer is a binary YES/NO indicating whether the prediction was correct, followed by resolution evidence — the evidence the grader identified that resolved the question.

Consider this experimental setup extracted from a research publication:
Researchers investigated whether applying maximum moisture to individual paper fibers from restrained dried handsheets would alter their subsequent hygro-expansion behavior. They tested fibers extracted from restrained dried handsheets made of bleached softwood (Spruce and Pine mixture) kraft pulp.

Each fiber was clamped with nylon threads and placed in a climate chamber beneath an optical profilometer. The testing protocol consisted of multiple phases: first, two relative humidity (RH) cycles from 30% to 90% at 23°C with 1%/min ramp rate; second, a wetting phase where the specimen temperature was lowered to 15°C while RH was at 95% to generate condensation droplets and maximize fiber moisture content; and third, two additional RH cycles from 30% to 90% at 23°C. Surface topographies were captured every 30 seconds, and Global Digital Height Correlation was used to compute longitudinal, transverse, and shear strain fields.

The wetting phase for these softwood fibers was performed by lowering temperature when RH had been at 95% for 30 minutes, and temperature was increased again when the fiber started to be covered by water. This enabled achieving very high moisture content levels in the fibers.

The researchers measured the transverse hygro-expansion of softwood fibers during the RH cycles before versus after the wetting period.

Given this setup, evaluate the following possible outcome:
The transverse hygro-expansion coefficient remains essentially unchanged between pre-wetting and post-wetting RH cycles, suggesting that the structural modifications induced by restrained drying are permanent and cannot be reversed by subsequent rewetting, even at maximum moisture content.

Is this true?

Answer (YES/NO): YES